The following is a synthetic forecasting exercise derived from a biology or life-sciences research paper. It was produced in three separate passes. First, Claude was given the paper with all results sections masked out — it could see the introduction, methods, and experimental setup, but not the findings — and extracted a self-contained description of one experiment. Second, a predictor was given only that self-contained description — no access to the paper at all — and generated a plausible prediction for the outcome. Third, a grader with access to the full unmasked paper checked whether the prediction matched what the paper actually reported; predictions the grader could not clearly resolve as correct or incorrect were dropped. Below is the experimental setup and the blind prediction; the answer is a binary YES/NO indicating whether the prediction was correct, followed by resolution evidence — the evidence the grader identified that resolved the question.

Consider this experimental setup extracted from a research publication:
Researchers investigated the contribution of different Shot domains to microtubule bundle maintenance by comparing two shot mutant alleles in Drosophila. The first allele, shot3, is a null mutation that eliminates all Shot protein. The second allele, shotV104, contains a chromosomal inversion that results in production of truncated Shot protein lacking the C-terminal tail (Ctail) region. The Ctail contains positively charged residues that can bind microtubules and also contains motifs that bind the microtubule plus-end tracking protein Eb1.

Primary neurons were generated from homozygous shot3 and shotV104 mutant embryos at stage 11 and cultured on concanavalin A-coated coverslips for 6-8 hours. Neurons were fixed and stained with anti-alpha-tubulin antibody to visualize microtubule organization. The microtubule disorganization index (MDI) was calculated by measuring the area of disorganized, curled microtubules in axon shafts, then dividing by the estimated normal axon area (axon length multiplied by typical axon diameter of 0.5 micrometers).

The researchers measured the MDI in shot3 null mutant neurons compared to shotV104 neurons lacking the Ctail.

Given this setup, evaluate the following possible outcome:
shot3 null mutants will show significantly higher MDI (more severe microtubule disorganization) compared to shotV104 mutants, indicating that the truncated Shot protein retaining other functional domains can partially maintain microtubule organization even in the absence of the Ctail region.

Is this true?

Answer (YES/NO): YES